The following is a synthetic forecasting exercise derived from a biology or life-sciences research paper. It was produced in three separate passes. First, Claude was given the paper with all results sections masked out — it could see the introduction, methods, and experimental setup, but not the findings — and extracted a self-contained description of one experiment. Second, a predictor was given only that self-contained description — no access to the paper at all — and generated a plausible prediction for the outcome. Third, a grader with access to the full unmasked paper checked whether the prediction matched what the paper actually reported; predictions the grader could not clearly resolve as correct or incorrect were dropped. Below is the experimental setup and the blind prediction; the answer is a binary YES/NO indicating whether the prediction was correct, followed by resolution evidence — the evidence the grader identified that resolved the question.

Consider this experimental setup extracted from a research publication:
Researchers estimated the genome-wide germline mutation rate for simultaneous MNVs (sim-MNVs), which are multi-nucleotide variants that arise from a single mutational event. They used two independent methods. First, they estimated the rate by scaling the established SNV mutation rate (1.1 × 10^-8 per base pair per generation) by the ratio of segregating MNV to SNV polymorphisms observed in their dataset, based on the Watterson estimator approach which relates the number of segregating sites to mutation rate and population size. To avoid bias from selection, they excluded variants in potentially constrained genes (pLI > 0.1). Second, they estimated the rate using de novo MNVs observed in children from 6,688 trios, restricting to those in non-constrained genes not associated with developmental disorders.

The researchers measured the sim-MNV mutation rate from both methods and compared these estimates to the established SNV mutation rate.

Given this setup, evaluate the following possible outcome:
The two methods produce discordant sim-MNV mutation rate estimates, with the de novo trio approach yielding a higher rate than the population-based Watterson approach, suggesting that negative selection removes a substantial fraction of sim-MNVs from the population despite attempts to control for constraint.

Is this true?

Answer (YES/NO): NO